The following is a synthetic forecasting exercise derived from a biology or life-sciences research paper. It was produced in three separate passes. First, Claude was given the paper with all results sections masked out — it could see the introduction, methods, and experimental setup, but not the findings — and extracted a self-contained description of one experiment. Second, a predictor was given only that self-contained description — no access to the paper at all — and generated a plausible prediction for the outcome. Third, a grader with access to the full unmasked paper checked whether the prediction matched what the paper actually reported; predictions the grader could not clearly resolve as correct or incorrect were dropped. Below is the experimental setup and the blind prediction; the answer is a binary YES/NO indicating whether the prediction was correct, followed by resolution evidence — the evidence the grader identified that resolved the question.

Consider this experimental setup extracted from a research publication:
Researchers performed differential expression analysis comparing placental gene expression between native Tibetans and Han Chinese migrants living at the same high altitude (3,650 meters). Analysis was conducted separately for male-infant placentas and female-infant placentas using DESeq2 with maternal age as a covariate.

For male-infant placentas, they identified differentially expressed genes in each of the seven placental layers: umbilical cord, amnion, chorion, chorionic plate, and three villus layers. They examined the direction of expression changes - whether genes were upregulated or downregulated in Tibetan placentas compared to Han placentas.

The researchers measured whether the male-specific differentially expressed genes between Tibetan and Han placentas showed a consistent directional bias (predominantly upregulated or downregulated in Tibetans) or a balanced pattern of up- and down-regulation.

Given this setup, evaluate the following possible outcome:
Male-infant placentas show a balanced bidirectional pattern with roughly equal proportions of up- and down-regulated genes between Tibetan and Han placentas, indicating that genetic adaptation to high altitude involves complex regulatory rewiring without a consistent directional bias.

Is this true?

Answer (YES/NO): NO